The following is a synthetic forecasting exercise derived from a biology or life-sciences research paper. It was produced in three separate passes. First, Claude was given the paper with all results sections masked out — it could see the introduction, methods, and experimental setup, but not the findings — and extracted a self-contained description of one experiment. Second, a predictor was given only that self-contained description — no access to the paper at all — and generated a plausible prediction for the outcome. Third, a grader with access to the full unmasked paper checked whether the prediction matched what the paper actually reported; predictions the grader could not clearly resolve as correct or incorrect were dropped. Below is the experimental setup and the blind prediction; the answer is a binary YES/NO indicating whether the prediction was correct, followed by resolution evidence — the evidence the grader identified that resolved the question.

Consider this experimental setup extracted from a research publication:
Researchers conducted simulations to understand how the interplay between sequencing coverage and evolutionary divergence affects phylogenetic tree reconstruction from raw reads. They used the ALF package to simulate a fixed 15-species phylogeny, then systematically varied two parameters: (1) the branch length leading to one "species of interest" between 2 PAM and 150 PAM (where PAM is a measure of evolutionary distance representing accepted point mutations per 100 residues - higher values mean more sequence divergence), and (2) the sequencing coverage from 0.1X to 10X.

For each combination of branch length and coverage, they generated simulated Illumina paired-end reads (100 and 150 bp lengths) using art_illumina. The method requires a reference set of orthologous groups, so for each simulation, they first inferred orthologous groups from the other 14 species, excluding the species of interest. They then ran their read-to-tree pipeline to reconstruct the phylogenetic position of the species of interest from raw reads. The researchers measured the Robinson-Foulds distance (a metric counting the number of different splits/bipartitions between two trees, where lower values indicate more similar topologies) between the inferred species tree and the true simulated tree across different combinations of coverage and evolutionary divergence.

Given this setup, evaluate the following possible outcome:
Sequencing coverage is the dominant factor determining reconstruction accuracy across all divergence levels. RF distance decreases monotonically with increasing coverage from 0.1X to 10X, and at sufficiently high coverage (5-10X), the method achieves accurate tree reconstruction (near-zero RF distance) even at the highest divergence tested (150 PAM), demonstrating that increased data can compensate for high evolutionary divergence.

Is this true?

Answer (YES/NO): NO